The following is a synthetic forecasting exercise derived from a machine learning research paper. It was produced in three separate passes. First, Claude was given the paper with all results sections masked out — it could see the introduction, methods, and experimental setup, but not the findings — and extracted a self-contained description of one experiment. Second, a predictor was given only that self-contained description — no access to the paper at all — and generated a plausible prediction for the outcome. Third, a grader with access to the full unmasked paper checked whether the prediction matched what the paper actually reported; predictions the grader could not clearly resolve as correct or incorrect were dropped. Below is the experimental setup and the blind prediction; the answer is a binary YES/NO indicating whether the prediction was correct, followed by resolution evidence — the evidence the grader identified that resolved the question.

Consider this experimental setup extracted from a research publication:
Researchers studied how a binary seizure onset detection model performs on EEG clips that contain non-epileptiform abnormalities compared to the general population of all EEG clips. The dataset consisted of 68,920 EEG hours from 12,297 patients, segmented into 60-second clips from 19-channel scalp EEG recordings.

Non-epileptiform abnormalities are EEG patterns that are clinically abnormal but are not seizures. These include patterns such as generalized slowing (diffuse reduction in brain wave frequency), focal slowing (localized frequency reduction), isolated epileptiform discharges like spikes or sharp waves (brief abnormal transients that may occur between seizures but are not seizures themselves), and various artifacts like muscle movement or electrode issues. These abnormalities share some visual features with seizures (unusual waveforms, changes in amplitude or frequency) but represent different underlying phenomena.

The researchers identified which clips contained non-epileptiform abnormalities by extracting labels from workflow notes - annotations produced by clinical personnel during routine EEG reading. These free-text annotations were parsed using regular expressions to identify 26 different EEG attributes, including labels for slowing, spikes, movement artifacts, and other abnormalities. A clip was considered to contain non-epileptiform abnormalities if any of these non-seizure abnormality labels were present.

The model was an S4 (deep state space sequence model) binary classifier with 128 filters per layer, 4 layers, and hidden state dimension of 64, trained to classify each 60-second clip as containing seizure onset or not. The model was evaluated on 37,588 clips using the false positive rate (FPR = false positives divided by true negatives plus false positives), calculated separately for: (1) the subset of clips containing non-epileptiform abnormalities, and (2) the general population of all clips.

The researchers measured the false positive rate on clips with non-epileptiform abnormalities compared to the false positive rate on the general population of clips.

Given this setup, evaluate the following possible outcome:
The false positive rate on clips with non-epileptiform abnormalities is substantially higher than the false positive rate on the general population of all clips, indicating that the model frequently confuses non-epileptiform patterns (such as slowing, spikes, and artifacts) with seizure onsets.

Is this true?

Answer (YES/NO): YES